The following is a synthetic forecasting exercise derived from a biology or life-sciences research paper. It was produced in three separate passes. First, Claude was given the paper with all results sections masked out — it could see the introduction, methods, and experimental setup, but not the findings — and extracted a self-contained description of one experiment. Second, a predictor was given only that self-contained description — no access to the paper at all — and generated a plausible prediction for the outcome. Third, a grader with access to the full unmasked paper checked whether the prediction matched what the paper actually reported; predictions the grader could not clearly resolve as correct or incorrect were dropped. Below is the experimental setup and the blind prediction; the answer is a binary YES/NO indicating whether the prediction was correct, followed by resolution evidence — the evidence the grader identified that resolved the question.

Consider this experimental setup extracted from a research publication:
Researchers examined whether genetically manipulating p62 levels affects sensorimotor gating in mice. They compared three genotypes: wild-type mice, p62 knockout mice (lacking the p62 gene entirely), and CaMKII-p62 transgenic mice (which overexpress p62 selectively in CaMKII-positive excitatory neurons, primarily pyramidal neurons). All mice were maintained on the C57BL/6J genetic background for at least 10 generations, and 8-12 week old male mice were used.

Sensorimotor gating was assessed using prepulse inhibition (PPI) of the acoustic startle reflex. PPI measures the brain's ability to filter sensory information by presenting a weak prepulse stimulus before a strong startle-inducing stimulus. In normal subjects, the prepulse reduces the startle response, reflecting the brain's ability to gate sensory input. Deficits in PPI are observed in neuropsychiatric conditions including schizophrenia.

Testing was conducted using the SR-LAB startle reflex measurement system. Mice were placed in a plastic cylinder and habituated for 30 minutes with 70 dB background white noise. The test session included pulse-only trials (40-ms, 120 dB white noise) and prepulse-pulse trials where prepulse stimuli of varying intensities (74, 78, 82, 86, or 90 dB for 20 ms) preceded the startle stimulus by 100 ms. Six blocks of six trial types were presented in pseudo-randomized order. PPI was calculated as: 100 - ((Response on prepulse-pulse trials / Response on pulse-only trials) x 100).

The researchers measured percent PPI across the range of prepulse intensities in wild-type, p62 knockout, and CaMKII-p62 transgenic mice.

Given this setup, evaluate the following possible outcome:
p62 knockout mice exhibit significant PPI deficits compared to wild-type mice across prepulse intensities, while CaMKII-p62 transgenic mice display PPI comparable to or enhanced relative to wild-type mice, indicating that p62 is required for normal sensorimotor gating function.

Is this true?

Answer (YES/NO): NO